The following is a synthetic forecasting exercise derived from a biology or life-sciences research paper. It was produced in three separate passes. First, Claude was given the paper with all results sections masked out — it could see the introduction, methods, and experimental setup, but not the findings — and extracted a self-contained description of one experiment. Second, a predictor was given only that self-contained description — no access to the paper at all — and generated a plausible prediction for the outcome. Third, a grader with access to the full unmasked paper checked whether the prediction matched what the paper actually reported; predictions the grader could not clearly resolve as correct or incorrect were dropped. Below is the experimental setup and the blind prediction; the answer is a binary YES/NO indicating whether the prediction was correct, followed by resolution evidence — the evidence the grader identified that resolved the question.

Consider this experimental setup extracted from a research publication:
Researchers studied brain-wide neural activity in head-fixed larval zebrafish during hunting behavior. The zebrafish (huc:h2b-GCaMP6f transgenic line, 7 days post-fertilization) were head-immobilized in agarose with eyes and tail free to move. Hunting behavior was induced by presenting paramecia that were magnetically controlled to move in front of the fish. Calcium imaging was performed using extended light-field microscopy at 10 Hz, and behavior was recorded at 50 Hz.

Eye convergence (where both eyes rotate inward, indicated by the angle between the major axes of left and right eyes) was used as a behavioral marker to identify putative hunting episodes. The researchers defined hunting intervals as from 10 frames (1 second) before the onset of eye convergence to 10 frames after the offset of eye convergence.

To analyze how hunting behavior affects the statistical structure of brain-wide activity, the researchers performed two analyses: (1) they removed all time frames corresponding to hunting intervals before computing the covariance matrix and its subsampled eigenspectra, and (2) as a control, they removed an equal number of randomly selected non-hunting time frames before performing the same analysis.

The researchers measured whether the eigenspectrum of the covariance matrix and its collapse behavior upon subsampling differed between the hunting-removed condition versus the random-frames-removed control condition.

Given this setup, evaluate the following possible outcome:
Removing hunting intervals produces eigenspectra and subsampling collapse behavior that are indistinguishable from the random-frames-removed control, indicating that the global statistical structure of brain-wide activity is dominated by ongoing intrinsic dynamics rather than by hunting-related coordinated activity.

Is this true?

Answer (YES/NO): YES